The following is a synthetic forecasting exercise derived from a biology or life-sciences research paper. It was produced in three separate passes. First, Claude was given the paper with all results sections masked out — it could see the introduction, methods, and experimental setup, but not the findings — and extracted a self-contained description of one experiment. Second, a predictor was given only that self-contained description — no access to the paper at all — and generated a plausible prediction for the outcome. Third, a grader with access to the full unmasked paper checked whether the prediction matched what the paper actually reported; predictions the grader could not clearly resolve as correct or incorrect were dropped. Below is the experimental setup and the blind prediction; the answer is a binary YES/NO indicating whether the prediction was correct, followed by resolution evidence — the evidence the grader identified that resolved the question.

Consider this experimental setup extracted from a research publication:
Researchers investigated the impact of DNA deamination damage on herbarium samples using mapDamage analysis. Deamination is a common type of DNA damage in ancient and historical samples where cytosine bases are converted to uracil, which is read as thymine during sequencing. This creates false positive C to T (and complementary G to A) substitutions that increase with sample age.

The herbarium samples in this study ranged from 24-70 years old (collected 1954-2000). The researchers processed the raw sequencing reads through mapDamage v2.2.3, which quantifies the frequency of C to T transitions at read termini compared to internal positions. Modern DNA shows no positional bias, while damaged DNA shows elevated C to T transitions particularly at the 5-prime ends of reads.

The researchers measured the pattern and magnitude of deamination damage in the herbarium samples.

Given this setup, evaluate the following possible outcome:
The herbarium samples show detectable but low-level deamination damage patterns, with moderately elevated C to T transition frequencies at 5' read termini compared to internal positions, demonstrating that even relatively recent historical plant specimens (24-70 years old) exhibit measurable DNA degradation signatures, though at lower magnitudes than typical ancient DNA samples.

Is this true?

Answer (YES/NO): NO